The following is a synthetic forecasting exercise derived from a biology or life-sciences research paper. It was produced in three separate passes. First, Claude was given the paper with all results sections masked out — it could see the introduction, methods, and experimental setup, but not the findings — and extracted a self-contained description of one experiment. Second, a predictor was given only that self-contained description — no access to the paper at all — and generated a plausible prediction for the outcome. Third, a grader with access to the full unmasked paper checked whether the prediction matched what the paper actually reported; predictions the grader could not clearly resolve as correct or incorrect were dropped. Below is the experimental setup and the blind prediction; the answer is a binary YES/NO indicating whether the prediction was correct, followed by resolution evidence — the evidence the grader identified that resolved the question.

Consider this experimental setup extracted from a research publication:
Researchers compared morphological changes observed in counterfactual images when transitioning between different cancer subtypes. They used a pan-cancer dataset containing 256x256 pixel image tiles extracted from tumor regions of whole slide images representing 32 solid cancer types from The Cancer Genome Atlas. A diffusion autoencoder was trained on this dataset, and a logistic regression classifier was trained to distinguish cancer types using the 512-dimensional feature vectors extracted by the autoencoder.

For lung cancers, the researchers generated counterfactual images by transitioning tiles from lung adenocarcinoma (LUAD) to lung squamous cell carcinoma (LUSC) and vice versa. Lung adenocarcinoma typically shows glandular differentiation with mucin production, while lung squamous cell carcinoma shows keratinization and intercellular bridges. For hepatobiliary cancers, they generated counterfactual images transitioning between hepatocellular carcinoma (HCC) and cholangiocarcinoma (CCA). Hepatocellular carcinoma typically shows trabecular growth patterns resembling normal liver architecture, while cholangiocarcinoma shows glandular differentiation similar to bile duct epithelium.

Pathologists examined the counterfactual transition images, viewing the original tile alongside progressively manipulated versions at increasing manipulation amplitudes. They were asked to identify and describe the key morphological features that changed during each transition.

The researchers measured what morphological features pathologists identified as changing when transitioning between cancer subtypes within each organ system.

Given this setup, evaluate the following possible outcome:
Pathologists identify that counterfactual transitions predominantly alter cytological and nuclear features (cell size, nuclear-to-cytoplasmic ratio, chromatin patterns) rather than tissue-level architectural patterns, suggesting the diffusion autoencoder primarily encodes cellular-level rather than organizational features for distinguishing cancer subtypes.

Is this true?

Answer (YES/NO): NO